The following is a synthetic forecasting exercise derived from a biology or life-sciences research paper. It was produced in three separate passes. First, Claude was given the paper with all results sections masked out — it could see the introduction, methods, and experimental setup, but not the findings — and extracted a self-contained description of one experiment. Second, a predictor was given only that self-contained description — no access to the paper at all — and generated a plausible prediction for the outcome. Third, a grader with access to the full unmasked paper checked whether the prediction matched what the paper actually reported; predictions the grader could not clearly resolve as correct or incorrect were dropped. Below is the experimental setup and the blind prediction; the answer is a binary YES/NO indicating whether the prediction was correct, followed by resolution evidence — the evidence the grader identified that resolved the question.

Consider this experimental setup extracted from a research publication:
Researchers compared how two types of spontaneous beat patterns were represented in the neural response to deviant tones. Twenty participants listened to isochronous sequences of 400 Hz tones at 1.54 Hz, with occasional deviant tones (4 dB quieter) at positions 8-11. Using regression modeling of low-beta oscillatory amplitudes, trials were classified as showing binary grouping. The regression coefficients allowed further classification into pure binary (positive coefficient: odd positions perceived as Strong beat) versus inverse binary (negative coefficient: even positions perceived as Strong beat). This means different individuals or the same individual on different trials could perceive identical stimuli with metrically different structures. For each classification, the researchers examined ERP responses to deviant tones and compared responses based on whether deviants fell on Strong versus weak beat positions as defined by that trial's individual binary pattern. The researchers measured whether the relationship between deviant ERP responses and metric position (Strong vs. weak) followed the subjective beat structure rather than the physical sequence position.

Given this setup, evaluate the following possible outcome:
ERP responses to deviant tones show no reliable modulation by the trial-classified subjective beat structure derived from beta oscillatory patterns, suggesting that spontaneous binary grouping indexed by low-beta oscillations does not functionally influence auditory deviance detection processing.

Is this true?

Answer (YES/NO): NO